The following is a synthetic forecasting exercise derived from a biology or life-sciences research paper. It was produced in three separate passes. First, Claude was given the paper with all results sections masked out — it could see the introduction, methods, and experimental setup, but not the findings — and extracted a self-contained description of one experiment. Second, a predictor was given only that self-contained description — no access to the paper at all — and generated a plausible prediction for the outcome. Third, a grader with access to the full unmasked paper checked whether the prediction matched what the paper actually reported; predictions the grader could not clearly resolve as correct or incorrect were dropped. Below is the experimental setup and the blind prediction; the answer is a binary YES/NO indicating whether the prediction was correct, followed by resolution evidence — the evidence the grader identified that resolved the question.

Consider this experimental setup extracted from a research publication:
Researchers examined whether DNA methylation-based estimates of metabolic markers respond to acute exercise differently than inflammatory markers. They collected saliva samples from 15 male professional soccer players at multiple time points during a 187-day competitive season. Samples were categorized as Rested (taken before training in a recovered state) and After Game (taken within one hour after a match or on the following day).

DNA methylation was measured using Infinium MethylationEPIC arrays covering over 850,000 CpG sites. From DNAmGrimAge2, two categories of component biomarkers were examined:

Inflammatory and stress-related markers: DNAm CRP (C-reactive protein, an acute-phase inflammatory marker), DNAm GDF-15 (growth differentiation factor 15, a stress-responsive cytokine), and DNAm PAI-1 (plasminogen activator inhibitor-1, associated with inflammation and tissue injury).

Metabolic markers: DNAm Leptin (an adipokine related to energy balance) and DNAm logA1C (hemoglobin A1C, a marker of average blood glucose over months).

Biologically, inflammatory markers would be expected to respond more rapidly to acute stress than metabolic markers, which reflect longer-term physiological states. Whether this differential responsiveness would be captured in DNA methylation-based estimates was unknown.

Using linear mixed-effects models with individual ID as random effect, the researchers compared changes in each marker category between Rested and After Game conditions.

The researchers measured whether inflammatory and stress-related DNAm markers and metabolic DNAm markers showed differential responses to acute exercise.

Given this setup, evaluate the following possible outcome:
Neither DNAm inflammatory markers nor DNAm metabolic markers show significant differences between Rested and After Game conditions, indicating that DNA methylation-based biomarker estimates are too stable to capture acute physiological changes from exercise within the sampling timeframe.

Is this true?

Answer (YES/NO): NO